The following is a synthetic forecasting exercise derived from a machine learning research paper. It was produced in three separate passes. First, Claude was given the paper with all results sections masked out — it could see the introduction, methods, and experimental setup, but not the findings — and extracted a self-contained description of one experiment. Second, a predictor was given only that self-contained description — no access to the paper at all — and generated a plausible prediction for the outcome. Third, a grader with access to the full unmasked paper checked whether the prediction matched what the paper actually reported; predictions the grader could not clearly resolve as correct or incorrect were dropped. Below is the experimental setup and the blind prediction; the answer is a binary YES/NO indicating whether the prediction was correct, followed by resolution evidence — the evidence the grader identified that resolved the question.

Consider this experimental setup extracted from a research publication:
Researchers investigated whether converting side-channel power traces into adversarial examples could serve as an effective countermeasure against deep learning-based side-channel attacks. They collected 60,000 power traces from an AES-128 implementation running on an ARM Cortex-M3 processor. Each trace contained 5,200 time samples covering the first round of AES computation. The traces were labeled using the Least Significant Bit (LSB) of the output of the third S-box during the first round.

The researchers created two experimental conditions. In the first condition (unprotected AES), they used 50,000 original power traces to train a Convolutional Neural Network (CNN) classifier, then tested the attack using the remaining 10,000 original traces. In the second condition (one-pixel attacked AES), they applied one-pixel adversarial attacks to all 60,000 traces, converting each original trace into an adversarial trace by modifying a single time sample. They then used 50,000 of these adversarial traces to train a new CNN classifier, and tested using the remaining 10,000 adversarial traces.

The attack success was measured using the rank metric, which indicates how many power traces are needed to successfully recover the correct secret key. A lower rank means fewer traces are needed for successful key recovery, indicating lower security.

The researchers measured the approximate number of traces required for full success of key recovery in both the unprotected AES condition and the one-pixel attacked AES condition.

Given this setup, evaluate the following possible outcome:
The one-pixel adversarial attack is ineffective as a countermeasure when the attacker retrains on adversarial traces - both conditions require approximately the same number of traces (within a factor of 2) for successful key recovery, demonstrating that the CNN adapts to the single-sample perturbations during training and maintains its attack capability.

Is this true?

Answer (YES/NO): NO